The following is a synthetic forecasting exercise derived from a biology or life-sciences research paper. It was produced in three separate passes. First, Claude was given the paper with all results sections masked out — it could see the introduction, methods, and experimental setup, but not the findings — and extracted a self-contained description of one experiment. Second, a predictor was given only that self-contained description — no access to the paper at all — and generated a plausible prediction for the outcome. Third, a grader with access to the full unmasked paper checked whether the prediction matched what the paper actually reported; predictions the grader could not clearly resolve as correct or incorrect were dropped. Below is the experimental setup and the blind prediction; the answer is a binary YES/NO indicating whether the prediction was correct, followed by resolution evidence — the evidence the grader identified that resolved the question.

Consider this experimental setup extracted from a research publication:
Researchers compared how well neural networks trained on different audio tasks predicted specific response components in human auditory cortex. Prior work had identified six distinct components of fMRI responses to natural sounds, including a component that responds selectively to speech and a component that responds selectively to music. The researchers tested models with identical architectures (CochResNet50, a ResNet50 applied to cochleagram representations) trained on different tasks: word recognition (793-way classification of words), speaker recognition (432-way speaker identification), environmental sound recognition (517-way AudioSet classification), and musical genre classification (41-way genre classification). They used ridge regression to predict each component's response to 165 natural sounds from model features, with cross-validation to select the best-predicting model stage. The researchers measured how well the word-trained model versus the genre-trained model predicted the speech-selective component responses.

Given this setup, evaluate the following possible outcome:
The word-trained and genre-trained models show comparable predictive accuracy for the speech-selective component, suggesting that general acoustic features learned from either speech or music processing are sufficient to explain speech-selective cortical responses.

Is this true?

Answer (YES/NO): NO